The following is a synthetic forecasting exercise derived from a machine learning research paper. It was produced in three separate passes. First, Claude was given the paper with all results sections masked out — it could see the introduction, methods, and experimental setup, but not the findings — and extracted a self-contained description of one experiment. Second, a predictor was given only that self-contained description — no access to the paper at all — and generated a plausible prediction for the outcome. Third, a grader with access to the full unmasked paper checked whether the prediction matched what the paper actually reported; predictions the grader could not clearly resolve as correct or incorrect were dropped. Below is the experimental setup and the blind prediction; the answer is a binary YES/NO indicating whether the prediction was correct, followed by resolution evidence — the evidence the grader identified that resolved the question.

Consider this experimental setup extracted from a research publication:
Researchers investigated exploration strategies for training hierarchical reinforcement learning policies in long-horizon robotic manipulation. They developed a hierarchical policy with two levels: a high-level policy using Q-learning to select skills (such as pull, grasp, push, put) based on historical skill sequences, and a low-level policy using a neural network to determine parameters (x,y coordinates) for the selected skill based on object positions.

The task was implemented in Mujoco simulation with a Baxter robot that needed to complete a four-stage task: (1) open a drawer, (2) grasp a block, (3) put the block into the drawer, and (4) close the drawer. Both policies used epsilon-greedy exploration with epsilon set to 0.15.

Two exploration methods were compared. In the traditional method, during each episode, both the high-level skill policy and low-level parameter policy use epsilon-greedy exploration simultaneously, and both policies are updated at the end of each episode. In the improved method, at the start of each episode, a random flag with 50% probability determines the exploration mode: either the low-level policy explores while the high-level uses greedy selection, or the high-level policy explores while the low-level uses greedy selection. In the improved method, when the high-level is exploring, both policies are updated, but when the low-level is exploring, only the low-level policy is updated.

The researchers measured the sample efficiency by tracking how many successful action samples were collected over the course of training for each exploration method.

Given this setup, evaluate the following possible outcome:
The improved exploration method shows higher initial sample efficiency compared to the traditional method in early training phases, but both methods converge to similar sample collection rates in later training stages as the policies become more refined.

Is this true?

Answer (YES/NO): NO